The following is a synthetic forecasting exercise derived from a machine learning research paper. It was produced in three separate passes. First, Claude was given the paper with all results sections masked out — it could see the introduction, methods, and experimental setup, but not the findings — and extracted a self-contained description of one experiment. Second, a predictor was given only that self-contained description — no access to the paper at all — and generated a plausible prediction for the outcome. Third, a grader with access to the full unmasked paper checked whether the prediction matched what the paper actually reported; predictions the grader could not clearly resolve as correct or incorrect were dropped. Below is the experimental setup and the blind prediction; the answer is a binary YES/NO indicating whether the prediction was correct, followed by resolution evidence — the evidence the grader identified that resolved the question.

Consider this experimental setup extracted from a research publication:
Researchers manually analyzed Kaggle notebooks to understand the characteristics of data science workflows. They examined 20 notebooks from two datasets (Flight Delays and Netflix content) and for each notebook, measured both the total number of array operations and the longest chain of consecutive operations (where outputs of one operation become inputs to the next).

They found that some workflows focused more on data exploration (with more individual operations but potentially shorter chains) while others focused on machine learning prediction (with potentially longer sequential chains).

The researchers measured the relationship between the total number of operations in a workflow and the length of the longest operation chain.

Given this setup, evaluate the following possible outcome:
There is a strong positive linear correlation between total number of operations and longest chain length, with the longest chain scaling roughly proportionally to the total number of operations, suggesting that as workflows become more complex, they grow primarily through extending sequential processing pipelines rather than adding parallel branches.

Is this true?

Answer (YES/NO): NO